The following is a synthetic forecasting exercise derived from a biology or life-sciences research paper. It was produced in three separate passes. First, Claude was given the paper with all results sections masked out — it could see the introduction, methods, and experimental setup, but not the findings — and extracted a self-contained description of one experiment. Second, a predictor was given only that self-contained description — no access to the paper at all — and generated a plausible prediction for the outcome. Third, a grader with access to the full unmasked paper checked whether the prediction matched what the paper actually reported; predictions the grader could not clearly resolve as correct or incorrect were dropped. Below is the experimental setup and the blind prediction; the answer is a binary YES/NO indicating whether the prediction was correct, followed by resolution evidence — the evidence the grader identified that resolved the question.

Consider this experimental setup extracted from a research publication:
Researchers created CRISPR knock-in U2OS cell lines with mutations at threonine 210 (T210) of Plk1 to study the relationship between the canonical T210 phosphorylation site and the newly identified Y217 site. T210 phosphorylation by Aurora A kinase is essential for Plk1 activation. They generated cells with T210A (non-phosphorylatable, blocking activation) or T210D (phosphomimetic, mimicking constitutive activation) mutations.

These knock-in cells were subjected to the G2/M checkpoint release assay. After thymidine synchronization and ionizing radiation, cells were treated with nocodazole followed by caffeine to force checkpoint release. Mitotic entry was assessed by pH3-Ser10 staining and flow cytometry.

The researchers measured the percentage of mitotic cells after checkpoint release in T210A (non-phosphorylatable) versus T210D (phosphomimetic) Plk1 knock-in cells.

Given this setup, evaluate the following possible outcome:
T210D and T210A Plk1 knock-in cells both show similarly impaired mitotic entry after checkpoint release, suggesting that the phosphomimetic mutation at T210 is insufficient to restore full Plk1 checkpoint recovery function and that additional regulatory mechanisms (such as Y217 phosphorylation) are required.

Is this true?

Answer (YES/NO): NO